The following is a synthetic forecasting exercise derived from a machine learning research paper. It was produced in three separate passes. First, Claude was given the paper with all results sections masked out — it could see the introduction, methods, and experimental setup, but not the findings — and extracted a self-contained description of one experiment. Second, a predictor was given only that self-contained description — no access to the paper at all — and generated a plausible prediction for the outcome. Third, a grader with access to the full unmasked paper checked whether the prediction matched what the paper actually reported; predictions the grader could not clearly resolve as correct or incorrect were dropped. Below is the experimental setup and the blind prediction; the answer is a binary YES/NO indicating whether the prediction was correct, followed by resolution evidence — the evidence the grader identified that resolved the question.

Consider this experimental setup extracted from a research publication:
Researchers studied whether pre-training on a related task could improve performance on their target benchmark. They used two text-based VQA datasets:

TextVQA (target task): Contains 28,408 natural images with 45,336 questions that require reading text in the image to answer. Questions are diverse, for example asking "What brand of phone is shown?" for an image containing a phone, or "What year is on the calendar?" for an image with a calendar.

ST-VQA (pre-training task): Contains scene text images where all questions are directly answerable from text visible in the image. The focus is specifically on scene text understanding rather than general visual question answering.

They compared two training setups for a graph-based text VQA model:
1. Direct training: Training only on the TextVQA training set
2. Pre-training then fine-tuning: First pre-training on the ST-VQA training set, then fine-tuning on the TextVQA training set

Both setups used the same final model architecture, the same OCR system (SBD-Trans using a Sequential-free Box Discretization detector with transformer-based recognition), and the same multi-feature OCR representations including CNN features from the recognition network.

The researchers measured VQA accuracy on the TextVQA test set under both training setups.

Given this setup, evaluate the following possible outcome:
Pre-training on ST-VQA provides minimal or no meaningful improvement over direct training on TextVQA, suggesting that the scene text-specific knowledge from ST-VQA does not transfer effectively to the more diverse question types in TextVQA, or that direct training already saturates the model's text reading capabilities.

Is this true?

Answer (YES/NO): NO